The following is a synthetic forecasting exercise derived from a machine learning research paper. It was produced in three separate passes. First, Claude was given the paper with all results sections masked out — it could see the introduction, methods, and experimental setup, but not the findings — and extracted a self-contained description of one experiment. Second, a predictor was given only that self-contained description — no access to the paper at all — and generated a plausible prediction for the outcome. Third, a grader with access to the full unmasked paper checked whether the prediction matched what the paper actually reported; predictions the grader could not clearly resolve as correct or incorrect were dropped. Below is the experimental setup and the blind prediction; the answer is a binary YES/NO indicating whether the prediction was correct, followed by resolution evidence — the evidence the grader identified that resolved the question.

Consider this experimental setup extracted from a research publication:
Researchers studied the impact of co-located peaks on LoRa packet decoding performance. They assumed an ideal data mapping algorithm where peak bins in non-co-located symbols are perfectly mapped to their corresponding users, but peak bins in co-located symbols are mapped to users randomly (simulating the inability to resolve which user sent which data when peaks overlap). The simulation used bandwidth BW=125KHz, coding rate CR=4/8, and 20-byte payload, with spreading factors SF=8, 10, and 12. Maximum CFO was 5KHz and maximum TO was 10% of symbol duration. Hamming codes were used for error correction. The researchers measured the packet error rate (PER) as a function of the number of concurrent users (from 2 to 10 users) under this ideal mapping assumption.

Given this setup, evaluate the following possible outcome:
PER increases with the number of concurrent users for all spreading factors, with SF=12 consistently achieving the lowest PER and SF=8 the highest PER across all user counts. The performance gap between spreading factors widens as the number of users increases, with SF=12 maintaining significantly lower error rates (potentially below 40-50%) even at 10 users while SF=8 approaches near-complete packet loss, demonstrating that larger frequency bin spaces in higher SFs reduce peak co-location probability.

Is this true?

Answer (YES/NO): NO